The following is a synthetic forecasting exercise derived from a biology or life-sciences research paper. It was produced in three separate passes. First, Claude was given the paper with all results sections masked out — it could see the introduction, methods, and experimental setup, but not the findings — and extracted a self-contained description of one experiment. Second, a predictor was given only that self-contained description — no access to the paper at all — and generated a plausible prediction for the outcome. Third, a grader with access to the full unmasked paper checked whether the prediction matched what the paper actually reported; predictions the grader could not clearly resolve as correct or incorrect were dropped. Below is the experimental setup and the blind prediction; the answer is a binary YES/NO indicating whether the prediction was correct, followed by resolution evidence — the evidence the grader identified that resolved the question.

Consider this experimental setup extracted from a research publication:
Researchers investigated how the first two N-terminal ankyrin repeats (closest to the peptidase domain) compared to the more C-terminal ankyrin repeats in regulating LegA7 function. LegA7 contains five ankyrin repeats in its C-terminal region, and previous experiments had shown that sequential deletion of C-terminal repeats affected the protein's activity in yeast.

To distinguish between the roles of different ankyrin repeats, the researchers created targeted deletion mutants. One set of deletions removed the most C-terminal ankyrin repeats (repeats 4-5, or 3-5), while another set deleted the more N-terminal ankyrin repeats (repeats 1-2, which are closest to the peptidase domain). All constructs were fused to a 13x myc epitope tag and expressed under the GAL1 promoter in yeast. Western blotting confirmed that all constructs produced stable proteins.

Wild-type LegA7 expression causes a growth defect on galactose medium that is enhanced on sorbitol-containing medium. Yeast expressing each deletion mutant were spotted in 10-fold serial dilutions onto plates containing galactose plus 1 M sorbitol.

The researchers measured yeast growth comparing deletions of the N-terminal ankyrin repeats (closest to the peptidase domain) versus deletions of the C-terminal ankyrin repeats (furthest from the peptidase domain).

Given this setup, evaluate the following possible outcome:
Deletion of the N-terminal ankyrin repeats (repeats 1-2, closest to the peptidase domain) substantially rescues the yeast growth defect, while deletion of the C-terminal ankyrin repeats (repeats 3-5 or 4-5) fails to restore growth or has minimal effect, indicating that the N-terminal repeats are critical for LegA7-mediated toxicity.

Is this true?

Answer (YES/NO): NO